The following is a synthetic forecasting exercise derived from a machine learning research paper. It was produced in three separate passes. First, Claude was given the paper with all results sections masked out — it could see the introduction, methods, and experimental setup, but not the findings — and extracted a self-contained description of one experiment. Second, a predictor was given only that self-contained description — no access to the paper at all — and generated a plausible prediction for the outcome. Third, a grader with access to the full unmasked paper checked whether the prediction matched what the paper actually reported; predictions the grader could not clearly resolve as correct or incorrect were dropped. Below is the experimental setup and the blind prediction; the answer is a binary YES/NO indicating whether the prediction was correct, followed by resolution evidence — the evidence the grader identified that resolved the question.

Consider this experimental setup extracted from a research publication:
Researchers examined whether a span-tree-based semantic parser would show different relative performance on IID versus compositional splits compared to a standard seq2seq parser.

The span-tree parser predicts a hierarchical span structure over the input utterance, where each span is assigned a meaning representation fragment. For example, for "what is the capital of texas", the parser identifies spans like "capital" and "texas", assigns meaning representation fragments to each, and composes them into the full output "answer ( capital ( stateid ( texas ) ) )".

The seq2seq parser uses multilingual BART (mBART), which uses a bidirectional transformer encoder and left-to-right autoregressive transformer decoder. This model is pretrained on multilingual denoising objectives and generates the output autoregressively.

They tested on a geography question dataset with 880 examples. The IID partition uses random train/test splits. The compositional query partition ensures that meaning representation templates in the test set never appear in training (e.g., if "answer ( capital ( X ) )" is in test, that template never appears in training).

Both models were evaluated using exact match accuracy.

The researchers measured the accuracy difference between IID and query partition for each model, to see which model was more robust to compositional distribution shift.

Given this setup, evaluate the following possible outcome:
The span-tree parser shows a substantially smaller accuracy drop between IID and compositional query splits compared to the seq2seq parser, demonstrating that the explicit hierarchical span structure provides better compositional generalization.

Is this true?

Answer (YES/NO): YES